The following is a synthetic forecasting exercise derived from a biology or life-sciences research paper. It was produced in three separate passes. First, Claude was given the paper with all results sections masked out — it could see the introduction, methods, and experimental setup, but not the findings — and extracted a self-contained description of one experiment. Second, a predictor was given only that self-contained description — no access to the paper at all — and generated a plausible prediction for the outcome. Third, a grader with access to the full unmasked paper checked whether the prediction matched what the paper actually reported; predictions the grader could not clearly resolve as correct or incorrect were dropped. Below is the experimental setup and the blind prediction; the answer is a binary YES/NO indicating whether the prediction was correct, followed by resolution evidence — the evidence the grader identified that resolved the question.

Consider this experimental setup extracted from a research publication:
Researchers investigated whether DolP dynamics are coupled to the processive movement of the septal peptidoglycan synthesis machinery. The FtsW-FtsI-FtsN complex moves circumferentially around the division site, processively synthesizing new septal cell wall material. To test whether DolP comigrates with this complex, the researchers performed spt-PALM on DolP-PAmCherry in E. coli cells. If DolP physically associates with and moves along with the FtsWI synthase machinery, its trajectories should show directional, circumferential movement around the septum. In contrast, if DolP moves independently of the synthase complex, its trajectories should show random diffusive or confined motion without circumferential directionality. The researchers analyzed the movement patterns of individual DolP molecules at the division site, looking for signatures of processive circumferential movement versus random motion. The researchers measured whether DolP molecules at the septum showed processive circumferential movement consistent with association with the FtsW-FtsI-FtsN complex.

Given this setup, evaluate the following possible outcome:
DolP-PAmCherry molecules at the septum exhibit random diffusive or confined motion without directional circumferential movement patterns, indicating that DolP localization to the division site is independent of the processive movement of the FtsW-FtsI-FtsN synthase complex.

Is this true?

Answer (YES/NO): YES